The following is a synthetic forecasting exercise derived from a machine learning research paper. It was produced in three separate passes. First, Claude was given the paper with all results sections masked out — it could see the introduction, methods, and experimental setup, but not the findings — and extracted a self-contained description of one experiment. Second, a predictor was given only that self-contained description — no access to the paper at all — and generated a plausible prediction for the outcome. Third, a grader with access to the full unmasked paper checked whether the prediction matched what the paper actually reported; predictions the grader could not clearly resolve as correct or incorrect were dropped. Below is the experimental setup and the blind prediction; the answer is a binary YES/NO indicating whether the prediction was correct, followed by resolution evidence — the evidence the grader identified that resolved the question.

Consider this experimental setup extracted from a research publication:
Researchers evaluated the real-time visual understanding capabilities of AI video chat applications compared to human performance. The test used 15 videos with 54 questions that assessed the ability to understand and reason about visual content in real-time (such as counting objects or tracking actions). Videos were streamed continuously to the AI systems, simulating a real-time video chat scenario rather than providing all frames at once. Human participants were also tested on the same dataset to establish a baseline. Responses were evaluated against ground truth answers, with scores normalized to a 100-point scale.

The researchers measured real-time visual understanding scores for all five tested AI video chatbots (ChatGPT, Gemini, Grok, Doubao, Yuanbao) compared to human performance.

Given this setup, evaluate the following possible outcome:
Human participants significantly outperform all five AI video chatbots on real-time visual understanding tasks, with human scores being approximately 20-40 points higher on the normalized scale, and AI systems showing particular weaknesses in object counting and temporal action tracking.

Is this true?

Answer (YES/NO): NO